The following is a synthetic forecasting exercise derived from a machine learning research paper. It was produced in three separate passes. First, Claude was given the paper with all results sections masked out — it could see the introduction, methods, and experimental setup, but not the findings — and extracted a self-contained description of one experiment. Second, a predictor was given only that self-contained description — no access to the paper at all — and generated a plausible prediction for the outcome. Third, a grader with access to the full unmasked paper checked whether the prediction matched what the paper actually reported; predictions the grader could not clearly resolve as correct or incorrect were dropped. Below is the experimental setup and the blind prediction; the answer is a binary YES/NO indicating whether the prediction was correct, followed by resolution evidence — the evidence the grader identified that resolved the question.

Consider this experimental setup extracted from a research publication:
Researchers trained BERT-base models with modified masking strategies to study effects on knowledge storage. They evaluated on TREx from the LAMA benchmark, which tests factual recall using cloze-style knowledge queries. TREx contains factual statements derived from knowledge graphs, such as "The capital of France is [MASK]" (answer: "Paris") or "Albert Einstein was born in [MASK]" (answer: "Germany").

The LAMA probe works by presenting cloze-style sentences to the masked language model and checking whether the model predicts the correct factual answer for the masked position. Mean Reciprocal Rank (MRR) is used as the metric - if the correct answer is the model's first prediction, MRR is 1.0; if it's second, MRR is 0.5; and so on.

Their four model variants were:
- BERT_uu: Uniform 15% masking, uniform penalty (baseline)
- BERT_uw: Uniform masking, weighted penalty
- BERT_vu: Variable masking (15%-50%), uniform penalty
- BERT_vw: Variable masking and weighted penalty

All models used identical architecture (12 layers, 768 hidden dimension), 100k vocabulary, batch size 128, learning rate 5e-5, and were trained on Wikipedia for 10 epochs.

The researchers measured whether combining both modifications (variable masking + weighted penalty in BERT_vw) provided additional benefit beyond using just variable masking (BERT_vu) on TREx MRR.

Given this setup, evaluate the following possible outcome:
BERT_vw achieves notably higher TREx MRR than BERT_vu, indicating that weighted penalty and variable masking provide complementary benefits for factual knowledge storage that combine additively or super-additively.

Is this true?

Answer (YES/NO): NO